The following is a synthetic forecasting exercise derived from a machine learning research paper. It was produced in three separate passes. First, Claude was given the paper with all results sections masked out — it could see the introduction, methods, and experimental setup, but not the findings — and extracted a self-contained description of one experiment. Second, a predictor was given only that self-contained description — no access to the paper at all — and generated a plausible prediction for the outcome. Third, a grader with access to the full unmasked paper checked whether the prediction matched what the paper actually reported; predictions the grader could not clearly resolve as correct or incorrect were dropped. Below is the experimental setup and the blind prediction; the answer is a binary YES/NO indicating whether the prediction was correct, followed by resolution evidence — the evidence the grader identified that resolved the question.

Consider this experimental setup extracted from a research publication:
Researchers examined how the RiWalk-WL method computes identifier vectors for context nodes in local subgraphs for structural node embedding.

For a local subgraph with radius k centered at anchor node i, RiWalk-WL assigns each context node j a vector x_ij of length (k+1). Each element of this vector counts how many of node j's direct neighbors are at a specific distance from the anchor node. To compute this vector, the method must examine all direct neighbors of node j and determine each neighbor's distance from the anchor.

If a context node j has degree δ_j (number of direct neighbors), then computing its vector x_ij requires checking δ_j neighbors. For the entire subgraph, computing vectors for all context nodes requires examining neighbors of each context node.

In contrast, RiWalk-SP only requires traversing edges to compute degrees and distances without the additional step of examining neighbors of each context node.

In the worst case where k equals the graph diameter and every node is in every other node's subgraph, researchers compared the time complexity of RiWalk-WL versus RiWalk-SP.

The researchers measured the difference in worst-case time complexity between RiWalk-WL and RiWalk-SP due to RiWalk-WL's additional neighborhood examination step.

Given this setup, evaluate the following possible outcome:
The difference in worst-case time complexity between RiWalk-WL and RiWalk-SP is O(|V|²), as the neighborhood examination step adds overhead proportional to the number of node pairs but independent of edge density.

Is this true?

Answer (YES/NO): NO